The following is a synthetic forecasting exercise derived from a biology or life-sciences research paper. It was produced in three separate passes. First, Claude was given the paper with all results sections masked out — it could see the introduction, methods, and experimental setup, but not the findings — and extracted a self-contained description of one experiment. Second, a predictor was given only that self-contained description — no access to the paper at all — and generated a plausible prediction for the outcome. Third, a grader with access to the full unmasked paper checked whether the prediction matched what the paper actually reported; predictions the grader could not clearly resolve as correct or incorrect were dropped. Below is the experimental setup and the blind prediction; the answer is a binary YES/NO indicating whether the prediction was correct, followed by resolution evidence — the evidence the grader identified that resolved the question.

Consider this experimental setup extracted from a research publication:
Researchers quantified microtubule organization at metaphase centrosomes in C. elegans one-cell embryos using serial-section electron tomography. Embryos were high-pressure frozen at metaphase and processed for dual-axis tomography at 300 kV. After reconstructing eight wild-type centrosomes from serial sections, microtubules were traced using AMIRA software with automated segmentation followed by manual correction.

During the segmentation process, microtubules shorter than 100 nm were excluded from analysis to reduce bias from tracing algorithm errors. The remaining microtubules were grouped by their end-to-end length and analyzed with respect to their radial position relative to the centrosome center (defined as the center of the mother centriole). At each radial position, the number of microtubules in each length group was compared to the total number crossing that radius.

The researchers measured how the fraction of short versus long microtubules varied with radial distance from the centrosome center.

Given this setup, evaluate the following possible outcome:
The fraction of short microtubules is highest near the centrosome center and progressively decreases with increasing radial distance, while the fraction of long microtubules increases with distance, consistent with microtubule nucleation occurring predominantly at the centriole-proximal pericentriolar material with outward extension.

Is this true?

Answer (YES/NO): YES